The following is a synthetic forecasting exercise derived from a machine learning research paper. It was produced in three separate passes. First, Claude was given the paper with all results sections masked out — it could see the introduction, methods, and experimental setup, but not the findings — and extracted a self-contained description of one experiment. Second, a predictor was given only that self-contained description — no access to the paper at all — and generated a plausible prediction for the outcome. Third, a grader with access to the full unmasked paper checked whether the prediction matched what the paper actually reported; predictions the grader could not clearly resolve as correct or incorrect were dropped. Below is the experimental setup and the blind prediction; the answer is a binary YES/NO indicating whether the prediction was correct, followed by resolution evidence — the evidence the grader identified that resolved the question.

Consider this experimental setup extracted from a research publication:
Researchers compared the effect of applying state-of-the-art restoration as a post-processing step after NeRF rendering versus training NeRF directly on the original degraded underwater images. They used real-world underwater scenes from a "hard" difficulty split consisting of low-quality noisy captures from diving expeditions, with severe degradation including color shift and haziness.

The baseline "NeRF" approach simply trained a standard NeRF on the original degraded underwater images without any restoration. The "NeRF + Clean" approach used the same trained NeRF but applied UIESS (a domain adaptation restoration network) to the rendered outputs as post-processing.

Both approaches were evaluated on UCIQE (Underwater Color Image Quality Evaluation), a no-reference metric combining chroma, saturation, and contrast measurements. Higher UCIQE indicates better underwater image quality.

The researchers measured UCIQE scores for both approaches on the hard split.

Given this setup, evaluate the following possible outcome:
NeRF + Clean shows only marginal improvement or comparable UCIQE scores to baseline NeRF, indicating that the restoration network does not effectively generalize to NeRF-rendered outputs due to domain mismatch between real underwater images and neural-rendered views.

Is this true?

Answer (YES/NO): NO